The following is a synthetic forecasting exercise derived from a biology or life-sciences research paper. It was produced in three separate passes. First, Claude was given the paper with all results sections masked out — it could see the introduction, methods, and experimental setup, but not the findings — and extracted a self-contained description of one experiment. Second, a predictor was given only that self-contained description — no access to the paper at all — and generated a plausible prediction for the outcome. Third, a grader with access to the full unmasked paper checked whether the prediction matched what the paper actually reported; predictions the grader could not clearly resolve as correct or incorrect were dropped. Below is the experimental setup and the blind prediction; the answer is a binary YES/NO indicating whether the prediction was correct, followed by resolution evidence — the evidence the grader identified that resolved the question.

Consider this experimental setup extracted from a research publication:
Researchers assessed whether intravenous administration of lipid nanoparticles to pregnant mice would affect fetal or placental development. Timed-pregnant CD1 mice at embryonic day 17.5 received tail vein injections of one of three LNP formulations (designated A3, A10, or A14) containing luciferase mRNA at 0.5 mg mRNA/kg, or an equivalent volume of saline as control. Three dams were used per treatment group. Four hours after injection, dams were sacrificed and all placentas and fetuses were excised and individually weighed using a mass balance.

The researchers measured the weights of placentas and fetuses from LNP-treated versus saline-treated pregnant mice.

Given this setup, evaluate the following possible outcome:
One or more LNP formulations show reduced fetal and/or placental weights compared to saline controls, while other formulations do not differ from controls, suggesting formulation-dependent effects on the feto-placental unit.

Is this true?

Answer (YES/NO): NO